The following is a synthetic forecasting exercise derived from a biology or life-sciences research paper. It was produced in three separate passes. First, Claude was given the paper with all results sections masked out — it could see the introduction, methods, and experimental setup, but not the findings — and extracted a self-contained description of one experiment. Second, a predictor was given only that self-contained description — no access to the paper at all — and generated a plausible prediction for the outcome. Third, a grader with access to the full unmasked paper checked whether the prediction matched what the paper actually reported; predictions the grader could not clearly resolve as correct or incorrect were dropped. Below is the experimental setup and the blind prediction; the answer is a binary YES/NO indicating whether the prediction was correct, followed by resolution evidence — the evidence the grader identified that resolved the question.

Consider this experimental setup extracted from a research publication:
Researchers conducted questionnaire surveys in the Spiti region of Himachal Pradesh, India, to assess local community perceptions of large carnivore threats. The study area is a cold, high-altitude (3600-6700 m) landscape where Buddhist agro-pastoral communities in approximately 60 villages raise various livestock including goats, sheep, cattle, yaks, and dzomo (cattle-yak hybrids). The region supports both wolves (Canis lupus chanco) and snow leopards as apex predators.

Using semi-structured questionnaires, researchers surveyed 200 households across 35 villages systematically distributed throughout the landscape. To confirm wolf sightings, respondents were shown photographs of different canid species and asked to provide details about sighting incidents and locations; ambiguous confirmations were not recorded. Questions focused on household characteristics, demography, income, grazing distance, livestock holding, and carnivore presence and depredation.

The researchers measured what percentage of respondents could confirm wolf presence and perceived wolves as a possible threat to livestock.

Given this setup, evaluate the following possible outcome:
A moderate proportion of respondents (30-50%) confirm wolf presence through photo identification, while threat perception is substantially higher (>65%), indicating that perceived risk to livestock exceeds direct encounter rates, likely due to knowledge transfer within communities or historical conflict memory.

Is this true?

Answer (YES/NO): NO